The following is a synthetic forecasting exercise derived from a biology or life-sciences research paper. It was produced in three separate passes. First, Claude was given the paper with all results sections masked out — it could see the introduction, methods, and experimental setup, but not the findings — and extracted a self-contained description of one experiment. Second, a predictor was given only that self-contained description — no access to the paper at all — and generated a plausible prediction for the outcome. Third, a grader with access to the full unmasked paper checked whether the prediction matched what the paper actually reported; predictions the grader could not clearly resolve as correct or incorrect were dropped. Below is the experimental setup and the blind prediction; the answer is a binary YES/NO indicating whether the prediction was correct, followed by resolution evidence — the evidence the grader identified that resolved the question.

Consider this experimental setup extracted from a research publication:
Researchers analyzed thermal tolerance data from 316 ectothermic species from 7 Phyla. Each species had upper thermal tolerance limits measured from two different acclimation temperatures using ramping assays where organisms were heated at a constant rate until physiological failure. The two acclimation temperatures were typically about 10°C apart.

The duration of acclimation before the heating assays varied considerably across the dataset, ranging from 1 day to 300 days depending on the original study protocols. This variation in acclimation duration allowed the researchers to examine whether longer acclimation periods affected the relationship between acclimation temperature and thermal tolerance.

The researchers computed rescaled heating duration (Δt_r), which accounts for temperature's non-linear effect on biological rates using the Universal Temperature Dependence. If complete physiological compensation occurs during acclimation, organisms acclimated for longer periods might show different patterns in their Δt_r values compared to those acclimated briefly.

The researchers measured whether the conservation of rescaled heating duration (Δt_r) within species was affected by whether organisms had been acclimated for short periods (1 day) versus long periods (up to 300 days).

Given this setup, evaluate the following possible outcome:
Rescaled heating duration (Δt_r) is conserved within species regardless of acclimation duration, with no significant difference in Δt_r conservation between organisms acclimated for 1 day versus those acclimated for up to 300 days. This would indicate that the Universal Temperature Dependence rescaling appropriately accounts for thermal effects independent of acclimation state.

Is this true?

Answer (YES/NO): YES